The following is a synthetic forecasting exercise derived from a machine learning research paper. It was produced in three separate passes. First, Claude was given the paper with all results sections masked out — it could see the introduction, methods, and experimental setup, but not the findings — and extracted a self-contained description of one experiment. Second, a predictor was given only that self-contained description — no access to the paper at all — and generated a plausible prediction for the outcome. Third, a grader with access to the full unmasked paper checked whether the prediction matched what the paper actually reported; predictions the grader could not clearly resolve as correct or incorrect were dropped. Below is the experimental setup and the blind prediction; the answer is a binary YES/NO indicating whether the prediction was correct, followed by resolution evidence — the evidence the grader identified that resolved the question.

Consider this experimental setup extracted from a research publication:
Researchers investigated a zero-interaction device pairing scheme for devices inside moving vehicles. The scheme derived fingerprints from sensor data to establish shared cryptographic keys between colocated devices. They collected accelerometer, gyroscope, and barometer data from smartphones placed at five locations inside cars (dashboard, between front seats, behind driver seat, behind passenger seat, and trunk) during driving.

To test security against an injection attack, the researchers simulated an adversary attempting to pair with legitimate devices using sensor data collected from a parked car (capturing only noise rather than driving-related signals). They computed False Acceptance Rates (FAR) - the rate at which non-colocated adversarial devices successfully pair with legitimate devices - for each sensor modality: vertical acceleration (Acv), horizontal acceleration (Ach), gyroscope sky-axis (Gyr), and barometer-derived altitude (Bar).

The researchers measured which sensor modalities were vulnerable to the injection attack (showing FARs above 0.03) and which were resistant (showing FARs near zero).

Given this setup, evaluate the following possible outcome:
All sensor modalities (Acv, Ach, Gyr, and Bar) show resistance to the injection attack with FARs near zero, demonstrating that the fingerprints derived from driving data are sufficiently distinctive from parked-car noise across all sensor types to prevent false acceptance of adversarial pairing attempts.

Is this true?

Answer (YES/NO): NO